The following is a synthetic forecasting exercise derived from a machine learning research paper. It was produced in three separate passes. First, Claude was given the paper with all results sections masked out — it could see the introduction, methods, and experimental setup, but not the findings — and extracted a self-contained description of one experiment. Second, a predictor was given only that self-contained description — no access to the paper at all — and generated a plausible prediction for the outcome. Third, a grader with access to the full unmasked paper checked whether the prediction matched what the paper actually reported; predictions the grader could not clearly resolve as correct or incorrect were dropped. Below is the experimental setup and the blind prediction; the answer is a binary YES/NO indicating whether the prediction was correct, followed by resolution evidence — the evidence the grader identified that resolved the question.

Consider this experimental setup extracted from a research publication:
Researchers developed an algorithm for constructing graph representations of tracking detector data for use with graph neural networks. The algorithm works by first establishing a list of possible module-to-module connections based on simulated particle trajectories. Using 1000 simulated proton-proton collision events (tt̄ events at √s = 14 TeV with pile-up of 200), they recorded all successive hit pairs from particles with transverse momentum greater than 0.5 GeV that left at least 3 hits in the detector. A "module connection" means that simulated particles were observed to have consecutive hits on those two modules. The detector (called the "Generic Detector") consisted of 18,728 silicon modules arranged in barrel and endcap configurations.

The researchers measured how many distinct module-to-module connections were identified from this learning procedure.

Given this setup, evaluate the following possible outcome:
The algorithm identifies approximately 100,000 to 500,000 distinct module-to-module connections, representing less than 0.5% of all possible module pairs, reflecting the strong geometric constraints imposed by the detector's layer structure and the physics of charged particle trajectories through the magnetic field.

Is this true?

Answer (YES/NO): YES